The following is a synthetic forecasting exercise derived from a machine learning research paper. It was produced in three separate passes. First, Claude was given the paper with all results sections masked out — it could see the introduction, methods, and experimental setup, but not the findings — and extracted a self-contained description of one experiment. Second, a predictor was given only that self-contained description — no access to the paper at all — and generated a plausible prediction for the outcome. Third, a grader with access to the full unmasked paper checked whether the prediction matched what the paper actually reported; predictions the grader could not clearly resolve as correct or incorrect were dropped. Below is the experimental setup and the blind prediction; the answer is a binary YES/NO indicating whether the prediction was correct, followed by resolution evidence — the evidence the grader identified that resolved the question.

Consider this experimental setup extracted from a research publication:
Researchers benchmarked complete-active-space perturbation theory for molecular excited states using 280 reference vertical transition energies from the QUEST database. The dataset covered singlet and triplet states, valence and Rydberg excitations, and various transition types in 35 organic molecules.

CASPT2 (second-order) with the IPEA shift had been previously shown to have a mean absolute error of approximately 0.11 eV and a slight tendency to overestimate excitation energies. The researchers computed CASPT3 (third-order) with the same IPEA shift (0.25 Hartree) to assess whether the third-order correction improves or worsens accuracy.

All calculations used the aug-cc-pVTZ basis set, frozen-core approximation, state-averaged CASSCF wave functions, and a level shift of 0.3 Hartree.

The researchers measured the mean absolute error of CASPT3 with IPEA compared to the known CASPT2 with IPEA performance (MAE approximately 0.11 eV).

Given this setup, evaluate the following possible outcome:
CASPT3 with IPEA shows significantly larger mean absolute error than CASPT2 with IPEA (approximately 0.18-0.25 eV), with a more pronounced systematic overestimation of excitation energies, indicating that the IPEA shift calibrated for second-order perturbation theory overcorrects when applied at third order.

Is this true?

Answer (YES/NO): NO